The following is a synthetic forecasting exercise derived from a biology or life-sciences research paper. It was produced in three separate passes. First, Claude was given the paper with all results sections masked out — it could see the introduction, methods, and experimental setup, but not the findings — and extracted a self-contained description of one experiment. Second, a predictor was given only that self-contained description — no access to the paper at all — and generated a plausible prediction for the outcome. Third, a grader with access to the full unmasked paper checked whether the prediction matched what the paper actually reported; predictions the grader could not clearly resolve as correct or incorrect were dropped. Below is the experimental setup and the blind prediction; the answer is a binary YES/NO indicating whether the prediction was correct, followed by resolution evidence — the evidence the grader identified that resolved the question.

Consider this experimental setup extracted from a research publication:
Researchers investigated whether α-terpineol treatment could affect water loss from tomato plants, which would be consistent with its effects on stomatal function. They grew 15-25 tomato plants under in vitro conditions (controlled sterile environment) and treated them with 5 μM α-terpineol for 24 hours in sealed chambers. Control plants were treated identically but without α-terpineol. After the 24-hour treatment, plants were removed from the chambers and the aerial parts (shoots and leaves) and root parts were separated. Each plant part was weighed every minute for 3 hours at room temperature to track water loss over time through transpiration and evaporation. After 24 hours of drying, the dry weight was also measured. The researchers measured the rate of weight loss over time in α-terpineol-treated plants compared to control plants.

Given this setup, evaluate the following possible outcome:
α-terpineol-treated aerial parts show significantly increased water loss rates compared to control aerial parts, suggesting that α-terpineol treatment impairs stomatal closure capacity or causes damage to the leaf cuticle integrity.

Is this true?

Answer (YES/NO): NO